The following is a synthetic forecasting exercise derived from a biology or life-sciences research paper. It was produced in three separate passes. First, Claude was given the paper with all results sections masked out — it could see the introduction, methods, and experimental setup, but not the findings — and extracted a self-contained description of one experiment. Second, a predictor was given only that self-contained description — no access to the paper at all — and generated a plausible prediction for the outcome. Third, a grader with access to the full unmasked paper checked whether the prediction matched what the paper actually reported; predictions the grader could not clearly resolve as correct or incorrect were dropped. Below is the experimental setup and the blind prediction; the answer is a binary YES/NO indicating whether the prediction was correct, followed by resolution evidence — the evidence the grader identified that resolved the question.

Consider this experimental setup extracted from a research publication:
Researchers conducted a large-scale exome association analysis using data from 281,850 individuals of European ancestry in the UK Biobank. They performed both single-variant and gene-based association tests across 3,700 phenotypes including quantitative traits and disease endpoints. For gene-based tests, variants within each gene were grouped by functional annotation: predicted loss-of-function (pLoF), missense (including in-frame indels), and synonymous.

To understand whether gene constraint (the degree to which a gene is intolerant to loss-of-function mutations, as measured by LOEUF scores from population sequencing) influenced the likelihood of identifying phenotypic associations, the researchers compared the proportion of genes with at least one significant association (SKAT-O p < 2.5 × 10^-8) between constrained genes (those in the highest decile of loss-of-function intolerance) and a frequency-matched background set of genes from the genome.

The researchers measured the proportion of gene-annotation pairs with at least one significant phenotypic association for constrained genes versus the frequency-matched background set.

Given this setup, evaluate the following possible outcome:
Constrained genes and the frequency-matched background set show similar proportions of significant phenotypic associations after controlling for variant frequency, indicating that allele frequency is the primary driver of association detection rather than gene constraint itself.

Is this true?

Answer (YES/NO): NO